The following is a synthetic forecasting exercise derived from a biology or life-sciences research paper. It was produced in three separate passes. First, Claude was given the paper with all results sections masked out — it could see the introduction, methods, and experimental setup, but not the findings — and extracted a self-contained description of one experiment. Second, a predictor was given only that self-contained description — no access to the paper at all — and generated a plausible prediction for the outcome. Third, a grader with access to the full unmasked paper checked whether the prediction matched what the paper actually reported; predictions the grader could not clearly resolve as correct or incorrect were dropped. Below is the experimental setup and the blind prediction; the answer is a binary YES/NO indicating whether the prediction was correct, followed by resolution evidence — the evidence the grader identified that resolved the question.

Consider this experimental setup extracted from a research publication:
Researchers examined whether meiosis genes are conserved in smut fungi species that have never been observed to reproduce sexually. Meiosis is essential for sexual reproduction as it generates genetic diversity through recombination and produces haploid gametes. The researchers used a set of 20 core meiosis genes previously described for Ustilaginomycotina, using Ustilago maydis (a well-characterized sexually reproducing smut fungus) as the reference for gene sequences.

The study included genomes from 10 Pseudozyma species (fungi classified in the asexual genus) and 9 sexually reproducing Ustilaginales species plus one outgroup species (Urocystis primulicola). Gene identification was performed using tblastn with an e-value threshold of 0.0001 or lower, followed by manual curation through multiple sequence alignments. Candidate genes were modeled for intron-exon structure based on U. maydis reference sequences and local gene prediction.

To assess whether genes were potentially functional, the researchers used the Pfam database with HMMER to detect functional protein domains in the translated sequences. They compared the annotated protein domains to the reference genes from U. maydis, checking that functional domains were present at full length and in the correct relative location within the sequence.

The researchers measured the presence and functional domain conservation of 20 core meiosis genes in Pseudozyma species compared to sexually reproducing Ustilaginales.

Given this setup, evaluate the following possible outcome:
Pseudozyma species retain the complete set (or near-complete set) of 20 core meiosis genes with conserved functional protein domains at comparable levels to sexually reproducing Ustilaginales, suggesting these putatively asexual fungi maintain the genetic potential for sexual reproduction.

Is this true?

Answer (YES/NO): YES